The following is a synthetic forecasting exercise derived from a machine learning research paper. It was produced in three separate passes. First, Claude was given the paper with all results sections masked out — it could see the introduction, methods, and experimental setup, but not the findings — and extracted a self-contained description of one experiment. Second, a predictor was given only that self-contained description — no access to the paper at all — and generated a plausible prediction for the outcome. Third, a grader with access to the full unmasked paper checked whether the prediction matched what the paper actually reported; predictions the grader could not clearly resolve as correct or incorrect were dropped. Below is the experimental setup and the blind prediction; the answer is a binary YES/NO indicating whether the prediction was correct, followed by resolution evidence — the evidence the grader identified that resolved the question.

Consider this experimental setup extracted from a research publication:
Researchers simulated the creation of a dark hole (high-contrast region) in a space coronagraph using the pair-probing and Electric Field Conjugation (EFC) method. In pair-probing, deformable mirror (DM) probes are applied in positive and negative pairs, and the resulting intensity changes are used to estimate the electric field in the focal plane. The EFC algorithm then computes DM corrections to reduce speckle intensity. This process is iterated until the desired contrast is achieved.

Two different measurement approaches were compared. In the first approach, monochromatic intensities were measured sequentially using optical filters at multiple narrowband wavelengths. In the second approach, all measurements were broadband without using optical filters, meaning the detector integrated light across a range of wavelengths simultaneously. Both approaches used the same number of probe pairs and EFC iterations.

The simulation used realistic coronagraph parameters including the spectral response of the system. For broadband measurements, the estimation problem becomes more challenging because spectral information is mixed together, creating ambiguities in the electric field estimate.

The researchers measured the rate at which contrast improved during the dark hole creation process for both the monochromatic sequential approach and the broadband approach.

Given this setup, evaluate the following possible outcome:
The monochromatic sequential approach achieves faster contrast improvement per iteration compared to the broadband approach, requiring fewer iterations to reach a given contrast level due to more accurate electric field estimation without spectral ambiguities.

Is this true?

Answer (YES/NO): YES